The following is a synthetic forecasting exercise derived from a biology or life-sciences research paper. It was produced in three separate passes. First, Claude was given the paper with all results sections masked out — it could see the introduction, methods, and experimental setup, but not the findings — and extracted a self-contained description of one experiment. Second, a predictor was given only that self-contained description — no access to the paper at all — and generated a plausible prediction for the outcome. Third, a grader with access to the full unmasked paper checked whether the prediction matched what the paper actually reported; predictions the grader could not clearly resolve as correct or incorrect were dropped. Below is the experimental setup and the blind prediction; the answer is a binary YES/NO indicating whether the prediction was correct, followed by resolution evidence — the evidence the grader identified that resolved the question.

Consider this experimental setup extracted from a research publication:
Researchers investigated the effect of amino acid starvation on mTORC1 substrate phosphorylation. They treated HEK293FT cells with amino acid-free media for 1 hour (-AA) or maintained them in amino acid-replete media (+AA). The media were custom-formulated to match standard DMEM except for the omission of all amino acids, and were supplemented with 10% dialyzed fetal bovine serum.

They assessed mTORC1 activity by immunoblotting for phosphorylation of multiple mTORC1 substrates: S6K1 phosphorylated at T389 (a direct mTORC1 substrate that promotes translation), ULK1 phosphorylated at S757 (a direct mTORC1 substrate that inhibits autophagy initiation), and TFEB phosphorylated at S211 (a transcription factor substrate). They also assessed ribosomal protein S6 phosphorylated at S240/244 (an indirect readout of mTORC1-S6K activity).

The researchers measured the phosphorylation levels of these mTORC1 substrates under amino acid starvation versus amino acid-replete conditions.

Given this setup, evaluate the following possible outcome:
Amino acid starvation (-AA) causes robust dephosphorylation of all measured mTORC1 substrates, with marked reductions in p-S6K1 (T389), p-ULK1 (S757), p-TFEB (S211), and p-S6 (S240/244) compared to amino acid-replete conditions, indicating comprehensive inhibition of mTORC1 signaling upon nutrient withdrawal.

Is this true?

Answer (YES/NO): YES